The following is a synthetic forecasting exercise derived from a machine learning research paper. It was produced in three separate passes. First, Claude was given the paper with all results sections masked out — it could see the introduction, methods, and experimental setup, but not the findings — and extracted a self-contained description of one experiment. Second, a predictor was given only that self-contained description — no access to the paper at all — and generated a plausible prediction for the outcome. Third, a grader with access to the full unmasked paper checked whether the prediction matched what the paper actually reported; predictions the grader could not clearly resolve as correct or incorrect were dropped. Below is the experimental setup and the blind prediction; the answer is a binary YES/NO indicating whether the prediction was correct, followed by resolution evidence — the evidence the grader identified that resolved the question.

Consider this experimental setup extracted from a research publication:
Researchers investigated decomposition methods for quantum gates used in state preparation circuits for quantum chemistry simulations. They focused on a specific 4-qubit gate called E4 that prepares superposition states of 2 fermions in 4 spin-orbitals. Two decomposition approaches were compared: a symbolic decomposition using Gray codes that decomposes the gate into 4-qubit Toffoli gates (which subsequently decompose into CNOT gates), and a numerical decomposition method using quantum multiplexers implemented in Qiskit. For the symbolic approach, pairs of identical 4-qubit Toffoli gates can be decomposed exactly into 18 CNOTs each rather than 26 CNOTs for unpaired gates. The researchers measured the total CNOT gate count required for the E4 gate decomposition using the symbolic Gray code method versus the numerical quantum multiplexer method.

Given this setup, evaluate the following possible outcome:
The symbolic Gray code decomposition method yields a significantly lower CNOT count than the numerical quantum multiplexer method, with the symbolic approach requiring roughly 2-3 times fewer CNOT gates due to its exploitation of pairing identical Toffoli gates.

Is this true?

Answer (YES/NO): NO